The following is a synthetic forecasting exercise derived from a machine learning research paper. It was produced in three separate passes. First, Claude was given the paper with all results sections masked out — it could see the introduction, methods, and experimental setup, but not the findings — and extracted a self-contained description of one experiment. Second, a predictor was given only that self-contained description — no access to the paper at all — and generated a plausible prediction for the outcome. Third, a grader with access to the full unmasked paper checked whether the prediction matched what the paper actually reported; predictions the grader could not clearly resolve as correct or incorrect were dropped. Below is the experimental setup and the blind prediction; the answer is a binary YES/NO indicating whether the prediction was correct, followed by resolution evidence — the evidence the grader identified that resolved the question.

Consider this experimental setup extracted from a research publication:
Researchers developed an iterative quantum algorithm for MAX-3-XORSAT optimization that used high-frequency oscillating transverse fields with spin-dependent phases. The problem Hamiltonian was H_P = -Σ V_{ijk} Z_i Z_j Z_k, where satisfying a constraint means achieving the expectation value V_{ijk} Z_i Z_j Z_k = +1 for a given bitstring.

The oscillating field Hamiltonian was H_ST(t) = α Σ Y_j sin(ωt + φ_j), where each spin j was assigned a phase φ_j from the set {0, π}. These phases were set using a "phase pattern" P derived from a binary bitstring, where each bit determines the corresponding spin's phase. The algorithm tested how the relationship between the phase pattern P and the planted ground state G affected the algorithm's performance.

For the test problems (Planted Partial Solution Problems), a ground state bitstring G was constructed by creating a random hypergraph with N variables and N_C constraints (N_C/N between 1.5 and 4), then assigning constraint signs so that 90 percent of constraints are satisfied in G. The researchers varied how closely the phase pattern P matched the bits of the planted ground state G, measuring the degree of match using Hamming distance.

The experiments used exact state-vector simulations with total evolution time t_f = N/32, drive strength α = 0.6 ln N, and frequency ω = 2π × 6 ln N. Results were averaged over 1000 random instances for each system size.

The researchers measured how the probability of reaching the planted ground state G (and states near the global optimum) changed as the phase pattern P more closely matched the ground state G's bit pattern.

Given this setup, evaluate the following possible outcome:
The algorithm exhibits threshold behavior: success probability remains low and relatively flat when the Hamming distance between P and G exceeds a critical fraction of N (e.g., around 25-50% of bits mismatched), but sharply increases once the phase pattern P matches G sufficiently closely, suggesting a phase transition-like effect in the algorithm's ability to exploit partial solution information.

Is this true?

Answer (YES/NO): NO